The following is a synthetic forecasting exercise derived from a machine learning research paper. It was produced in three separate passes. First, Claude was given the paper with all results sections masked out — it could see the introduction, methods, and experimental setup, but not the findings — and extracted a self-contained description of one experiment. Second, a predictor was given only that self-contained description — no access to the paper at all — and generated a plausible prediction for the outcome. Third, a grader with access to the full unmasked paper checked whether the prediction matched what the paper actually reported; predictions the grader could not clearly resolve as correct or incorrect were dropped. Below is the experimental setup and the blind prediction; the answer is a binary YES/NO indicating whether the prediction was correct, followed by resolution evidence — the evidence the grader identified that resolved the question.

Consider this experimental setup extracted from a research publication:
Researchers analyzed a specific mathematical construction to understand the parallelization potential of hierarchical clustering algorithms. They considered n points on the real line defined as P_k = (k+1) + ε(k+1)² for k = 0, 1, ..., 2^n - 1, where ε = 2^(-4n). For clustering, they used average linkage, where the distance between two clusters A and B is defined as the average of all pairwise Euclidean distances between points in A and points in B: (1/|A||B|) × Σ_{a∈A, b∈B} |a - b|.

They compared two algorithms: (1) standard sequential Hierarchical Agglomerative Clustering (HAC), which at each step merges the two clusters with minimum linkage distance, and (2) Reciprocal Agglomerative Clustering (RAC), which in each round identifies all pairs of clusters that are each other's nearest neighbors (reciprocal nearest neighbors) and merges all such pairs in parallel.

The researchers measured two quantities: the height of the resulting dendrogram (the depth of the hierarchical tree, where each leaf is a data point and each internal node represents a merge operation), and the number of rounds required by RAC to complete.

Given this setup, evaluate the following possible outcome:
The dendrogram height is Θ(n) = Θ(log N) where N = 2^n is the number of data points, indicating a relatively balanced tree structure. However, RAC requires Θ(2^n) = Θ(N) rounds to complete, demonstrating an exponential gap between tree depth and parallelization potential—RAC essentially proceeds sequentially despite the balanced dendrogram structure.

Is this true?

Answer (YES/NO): YES